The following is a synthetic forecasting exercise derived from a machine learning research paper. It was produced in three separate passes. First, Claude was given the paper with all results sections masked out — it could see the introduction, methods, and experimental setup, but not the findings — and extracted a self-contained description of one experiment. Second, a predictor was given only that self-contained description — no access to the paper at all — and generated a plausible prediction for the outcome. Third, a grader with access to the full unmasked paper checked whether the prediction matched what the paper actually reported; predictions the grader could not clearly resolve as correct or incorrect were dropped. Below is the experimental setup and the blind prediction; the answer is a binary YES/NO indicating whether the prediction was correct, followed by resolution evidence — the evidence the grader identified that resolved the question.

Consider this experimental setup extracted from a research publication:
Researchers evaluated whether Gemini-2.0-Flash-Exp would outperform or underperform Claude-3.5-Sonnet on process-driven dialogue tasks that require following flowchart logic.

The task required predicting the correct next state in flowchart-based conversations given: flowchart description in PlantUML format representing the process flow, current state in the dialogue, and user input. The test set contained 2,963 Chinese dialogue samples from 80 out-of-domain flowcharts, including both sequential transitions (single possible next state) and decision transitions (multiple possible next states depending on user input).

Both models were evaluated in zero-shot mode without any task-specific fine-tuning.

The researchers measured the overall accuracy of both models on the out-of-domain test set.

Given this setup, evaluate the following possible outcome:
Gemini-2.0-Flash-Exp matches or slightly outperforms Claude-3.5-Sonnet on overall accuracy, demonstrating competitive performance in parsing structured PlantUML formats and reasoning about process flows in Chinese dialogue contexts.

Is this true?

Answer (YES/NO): NO